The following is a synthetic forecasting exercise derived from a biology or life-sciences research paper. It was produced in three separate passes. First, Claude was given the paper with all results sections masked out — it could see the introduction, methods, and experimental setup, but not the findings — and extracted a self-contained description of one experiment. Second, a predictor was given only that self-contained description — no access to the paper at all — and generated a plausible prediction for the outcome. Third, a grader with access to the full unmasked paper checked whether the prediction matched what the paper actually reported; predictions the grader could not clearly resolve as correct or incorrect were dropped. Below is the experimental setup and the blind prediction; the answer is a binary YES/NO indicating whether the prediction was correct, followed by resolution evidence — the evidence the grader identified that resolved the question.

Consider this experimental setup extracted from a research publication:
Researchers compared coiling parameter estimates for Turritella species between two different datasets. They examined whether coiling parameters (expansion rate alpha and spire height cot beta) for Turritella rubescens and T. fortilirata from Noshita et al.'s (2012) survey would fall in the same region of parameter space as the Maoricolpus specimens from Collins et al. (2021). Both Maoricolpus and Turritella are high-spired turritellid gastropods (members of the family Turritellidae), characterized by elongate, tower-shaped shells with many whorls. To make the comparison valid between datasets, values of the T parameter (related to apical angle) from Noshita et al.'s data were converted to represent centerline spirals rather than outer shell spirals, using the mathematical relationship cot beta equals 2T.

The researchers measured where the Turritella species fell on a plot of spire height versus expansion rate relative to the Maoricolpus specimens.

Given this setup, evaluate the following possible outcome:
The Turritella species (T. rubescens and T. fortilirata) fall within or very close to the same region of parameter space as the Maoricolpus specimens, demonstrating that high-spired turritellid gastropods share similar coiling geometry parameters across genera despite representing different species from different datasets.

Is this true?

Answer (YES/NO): YES